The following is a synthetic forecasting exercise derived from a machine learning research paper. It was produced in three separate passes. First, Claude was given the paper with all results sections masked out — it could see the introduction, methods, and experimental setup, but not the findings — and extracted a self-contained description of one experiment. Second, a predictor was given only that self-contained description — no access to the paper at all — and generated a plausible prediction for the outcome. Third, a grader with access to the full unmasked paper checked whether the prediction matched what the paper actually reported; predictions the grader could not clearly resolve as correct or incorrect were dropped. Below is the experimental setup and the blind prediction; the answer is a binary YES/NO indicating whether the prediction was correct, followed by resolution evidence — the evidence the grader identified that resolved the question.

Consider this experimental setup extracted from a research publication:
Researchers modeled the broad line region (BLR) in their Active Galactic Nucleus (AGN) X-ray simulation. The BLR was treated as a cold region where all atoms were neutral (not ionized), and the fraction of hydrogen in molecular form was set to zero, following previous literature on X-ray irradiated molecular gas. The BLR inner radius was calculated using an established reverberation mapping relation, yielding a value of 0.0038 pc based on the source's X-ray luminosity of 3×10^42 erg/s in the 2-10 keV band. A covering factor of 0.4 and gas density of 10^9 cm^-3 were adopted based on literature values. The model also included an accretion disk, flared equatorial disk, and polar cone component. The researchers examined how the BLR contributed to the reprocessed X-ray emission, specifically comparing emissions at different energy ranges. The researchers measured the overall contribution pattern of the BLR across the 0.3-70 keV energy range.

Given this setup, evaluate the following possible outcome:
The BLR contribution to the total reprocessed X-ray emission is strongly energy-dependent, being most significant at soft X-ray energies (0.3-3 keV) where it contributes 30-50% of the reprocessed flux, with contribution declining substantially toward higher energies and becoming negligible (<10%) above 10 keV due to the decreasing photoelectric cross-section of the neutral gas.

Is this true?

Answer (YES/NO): NO